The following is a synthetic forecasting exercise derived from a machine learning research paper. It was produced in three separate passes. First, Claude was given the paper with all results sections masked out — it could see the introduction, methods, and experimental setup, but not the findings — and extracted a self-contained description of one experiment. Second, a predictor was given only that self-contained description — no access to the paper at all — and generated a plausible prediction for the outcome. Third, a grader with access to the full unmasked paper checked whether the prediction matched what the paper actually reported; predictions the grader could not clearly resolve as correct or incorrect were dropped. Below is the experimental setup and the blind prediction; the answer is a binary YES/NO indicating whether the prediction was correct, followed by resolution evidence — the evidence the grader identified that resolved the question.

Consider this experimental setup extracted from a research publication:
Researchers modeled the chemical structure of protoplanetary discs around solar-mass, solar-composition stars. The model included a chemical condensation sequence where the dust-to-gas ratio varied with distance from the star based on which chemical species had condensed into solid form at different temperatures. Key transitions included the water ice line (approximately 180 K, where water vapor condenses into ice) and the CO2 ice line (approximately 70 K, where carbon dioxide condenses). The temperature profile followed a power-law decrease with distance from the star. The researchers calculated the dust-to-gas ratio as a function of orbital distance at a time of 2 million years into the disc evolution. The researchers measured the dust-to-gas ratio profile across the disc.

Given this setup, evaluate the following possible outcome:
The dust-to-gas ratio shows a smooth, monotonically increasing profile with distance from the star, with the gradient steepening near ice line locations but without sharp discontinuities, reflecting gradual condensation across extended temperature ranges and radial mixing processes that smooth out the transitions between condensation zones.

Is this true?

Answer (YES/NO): NO